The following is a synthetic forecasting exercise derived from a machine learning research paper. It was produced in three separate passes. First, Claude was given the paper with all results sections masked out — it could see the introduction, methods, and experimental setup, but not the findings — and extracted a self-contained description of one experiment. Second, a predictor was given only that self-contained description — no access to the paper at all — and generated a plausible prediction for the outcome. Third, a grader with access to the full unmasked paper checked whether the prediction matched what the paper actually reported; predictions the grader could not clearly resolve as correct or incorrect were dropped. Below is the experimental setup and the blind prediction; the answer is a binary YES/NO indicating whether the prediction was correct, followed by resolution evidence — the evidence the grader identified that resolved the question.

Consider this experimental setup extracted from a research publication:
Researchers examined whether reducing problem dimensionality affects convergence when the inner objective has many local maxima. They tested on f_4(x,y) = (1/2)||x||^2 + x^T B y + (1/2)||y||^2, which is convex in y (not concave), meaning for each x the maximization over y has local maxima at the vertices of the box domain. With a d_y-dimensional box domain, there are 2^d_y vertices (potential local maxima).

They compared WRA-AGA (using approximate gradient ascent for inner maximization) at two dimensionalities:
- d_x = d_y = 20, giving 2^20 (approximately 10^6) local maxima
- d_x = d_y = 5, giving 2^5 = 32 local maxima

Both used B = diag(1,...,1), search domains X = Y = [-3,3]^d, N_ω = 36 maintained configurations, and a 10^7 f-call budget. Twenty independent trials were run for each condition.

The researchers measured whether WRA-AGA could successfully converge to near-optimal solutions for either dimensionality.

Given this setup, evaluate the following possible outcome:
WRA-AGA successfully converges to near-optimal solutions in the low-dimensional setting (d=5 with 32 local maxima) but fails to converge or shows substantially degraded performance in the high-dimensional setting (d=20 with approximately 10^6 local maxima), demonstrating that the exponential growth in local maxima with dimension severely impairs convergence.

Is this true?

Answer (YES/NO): YES